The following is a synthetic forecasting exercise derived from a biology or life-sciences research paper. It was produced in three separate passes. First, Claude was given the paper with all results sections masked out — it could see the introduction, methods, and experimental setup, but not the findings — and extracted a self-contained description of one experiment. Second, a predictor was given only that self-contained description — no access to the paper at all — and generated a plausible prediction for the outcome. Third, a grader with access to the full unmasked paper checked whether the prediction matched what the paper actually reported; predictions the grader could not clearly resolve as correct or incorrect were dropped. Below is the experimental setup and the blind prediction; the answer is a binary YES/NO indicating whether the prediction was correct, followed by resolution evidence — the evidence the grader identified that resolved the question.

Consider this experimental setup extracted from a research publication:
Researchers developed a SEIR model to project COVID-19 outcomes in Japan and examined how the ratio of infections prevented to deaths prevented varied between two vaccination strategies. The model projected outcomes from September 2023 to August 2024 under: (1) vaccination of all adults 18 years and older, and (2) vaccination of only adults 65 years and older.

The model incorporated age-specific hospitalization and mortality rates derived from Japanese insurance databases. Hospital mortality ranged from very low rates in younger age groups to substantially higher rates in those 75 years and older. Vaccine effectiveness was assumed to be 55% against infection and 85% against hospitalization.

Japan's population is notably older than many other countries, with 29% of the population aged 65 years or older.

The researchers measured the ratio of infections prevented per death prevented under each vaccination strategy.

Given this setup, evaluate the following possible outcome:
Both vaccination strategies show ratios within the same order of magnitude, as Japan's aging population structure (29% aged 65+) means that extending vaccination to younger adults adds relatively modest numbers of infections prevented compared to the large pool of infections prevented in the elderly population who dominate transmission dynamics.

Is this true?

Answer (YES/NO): NO